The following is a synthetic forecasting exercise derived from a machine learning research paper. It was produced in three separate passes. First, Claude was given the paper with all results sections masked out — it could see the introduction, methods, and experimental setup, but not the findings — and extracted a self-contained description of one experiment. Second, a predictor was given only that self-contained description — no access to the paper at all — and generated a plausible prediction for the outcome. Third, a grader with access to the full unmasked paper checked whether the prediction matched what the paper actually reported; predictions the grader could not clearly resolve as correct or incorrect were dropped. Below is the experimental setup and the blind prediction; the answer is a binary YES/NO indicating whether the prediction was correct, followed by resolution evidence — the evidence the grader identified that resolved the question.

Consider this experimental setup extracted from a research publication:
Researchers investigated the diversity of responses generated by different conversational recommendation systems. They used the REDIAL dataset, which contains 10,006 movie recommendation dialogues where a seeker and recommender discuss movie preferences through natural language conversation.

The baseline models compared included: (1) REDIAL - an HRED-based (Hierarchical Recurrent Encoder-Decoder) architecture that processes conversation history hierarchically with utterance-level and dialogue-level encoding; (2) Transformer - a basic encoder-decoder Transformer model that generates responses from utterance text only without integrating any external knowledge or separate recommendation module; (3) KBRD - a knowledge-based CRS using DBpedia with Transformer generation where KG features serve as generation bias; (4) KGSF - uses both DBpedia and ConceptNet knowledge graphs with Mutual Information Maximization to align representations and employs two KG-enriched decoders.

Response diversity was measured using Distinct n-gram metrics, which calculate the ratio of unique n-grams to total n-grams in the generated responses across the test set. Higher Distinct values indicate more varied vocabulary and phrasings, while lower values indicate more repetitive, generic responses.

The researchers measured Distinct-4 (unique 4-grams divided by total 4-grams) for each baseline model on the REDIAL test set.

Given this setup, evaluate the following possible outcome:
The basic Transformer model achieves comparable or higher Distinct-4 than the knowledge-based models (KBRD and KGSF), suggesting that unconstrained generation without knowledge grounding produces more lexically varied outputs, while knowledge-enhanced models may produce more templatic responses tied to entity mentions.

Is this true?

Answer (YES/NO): NO